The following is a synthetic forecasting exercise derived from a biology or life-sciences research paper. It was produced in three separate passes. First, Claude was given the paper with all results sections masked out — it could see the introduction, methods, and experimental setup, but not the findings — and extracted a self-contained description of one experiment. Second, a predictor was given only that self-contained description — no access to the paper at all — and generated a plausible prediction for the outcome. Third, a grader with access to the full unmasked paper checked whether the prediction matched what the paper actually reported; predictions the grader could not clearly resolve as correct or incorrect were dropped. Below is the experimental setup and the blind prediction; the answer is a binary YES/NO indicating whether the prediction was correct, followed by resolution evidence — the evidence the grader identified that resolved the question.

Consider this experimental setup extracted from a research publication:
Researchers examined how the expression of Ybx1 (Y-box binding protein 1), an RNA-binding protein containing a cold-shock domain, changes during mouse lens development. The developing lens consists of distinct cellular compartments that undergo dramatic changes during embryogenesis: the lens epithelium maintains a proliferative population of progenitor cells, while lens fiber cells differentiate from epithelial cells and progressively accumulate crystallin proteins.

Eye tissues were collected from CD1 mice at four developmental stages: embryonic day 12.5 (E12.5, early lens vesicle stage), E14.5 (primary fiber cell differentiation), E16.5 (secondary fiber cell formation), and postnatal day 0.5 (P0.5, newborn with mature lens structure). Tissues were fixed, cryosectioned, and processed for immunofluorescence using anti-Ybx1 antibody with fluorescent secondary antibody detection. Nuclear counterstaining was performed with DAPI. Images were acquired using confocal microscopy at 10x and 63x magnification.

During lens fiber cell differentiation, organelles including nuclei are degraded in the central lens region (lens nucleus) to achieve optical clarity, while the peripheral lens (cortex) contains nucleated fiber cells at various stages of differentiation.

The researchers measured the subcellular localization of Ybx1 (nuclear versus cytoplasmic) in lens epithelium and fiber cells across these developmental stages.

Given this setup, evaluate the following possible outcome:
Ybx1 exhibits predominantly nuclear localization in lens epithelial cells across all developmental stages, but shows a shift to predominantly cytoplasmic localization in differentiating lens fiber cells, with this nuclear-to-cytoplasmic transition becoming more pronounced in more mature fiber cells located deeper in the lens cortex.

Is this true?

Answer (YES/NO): NO